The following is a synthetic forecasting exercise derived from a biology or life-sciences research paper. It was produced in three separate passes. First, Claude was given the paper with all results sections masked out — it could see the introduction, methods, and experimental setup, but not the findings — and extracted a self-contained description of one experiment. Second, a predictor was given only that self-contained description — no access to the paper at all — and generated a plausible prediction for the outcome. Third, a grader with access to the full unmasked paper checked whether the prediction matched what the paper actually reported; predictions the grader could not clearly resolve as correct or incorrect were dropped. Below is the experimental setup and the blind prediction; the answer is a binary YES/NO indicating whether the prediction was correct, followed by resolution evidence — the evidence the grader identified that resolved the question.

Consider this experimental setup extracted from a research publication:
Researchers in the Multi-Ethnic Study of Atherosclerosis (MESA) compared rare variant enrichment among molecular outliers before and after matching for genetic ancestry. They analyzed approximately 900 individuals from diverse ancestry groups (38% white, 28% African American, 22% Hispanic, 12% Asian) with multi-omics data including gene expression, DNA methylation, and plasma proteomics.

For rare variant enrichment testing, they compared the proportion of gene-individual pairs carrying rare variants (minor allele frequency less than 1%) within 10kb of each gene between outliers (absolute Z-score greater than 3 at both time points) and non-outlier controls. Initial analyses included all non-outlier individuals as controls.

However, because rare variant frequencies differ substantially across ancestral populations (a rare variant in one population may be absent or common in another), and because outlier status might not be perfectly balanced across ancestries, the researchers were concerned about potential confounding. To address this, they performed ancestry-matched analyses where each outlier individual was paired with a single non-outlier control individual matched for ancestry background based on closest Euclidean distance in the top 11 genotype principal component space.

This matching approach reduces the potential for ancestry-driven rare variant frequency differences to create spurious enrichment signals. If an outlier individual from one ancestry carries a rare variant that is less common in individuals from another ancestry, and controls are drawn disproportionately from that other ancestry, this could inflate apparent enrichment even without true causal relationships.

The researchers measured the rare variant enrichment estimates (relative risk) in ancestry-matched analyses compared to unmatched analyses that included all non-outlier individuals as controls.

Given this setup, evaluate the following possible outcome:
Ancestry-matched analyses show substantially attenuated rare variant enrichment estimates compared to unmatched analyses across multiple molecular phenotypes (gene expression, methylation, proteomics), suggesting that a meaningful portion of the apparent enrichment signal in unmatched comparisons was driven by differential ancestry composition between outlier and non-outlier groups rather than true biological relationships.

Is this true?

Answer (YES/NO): NO